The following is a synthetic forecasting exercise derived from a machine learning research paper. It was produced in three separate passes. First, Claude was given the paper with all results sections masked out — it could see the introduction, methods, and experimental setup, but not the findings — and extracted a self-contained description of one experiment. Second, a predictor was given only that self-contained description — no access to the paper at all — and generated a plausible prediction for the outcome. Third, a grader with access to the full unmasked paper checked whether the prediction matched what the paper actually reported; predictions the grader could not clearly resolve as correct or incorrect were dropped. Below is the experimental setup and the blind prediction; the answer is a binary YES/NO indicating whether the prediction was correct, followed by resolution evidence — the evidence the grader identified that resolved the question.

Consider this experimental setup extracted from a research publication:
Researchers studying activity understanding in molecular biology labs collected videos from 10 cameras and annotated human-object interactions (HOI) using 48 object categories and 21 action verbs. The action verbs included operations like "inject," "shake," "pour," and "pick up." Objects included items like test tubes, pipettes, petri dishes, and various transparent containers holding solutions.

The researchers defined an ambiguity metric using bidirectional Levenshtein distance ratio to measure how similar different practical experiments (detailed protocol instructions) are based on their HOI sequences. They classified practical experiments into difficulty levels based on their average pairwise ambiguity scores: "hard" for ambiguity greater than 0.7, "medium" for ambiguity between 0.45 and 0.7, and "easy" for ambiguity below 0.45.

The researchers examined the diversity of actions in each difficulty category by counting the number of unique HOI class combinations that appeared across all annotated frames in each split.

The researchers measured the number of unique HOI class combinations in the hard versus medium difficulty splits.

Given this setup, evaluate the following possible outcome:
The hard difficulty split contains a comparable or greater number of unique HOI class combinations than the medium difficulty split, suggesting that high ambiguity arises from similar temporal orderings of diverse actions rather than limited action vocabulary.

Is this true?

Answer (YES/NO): NO